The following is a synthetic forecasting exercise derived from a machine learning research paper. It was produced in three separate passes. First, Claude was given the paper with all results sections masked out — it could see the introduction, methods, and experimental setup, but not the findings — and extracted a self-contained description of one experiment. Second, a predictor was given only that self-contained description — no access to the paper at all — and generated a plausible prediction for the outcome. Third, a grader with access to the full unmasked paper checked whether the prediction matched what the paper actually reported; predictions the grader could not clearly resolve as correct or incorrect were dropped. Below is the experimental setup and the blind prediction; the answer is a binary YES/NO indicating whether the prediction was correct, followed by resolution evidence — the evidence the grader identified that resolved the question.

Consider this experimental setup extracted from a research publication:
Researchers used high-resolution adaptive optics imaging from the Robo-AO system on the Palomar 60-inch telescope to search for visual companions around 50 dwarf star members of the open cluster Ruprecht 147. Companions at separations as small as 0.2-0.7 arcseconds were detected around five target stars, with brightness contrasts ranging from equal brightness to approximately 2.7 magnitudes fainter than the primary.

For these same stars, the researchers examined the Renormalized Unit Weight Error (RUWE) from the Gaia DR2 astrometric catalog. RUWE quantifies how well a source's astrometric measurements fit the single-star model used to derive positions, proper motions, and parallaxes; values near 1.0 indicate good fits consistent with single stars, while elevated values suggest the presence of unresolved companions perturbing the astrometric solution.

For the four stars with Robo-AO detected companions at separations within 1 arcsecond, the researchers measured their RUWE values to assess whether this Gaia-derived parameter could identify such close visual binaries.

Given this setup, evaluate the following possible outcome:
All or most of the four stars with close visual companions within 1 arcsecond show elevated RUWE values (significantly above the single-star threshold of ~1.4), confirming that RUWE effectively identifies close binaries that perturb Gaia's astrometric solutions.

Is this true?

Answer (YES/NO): YES